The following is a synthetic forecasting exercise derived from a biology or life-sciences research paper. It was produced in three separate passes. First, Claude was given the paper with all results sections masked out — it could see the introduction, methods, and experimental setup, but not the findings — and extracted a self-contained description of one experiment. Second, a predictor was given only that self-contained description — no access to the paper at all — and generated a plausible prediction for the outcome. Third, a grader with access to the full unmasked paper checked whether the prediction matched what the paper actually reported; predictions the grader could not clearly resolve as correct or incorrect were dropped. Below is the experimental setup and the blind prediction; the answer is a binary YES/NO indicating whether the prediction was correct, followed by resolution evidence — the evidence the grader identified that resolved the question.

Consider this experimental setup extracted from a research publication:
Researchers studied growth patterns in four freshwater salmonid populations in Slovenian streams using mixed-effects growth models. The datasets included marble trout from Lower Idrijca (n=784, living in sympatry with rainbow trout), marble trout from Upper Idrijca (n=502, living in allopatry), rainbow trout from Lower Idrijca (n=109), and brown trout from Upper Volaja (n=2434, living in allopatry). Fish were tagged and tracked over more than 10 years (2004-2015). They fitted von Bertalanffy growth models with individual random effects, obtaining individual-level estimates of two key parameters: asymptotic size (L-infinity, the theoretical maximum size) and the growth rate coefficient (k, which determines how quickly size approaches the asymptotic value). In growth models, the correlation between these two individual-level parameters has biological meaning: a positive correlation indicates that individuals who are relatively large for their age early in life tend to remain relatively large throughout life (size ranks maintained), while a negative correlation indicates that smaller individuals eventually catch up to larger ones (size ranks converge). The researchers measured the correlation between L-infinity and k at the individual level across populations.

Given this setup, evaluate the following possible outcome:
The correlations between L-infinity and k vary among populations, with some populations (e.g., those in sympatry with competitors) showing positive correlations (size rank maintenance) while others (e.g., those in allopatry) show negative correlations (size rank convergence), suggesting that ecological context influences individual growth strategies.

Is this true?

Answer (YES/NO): NO